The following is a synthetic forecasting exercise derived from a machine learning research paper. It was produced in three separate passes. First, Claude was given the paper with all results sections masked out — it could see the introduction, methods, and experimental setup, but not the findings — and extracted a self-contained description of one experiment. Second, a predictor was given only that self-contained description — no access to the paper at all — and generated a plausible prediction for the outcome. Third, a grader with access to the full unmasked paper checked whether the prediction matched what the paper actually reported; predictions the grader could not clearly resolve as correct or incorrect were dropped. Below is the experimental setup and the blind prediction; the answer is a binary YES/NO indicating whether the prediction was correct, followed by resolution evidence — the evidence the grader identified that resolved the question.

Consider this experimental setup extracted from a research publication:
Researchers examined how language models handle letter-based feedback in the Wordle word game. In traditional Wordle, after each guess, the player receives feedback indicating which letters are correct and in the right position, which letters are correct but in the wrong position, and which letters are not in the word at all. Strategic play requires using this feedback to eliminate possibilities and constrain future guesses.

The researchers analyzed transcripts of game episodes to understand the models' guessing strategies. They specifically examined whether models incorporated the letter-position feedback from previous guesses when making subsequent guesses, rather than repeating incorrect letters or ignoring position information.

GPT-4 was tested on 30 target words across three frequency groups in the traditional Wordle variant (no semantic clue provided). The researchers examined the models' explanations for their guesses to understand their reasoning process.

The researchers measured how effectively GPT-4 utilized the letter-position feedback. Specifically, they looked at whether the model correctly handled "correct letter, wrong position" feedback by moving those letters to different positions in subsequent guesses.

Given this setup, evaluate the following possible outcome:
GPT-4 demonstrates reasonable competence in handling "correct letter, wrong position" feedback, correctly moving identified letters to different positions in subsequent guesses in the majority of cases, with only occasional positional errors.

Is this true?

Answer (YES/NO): NO